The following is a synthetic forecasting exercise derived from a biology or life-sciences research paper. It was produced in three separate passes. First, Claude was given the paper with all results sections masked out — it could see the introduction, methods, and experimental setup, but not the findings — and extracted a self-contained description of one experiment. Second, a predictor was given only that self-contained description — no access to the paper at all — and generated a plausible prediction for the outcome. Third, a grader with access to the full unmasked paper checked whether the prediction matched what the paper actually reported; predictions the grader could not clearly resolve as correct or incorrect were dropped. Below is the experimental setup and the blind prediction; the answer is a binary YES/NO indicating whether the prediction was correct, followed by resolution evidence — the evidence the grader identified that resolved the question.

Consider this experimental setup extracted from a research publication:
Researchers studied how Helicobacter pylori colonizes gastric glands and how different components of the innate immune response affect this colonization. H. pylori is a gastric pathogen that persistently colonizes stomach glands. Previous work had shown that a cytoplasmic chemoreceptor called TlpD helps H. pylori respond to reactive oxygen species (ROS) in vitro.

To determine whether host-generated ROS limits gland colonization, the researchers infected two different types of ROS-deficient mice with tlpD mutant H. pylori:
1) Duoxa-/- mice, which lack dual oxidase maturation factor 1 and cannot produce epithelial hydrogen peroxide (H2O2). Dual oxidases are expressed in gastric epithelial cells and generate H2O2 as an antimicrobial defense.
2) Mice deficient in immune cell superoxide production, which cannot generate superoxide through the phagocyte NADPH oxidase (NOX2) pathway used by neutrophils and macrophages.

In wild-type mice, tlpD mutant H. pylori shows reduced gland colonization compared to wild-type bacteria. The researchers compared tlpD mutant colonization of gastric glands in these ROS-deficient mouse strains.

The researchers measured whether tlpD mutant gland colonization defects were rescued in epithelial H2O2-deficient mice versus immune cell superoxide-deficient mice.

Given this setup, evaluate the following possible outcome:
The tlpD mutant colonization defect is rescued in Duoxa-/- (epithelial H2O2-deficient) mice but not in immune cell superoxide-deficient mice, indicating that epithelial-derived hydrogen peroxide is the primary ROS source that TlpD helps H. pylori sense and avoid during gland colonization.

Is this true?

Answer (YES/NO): NO